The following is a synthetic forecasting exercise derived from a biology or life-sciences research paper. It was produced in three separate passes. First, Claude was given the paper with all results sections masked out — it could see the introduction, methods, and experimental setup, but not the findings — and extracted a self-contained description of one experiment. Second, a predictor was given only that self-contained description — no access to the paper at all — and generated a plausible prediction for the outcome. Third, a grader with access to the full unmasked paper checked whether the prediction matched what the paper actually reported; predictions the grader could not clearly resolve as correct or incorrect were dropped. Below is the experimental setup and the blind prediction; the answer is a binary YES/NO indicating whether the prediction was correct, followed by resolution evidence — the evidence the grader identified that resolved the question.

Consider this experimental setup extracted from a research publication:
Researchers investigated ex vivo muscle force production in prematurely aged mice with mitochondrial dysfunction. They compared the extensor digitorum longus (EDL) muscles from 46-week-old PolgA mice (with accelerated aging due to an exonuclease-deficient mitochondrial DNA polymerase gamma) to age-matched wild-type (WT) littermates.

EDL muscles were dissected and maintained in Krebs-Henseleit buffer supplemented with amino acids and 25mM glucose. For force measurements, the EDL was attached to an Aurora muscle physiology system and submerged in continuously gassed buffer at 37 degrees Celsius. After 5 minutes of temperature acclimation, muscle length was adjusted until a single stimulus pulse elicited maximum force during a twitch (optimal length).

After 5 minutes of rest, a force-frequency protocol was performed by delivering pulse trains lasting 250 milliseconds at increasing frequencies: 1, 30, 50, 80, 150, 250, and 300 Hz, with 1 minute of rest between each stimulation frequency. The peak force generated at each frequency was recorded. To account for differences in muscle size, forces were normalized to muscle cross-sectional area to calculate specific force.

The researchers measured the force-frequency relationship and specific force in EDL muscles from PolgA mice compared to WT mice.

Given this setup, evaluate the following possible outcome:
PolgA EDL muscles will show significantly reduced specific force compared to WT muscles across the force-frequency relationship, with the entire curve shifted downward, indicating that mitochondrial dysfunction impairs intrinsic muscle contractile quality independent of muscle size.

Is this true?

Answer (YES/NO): NO